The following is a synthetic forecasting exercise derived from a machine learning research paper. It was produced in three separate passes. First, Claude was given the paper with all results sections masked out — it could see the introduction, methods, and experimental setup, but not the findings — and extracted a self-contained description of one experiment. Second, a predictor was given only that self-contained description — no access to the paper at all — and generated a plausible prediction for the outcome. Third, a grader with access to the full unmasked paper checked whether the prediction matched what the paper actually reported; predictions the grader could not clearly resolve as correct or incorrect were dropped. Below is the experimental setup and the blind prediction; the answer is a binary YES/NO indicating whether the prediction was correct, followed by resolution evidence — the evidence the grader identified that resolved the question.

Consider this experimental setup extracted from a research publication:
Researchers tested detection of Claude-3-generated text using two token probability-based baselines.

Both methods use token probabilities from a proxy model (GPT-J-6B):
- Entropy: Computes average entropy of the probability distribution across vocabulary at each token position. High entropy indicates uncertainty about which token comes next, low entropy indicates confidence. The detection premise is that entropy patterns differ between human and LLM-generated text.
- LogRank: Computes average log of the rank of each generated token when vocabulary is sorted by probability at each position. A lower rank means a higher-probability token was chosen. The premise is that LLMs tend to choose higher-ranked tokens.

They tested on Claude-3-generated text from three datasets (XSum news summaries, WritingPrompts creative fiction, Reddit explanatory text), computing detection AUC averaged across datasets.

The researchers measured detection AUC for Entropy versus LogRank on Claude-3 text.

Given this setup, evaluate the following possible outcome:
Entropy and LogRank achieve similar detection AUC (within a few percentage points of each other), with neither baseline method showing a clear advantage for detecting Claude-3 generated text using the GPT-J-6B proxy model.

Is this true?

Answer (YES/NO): NO